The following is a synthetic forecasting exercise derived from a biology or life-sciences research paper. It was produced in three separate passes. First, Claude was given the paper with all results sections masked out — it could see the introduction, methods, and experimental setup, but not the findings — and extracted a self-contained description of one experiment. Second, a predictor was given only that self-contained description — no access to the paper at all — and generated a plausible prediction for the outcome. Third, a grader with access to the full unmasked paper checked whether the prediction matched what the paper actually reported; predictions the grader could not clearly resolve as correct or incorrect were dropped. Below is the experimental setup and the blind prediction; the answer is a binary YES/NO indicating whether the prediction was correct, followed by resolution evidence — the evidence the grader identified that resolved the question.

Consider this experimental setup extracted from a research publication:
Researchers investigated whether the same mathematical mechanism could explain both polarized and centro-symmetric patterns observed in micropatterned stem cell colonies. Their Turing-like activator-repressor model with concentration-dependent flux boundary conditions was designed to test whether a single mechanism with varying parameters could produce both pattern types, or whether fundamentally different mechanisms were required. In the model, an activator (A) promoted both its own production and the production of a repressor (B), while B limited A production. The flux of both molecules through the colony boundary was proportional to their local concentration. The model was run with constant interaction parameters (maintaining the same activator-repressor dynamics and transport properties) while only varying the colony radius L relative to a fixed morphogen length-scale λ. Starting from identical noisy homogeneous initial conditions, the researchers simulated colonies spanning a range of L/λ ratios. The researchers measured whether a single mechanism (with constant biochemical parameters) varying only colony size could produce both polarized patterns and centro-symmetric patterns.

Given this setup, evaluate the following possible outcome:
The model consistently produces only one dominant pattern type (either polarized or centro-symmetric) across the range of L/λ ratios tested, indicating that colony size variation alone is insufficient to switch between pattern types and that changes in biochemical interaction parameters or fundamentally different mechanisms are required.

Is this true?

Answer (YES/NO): NO